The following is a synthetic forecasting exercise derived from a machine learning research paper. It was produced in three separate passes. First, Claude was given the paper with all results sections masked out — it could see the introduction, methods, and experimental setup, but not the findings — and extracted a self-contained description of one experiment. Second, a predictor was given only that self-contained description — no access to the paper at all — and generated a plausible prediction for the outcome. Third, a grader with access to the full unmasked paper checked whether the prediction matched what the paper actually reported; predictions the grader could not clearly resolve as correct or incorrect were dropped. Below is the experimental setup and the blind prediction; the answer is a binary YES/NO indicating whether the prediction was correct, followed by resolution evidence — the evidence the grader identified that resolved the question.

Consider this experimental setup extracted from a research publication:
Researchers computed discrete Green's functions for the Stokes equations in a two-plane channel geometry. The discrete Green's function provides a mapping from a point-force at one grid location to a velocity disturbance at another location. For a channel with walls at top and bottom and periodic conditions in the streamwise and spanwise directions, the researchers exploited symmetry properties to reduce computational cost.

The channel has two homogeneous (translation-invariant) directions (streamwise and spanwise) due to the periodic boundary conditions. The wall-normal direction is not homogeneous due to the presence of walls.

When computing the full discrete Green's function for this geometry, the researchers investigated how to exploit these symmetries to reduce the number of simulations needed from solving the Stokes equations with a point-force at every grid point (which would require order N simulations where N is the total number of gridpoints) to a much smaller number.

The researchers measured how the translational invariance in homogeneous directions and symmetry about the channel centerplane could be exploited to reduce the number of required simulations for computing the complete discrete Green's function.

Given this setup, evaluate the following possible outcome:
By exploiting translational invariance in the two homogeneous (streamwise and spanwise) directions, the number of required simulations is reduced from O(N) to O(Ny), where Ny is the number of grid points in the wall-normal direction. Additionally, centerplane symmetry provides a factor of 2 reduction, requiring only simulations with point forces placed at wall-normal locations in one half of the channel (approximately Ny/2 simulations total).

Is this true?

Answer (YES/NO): NO